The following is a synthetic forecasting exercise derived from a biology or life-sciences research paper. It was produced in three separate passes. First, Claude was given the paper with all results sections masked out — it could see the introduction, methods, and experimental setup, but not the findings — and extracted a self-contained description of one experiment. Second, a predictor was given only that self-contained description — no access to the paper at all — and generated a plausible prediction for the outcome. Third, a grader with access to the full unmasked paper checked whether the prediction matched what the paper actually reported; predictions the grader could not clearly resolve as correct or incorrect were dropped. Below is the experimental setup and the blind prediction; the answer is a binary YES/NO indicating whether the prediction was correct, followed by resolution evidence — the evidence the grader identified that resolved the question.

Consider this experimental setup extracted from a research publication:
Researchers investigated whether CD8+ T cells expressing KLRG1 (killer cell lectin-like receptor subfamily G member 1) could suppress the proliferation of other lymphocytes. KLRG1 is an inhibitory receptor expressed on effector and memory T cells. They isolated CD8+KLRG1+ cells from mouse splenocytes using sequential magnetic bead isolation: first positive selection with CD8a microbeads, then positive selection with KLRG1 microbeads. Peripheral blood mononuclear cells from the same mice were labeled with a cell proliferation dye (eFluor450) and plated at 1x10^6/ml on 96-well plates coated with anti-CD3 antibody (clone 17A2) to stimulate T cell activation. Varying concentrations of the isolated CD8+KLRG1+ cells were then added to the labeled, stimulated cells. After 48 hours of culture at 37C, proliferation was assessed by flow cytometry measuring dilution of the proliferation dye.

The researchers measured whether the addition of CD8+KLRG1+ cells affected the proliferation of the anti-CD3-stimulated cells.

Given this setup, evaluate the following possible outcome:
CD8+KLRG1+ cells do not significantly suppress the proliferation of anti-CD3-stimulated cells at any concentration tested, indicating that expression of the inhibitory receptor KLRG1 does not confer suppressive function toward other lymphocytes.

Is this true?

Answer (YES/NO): NO